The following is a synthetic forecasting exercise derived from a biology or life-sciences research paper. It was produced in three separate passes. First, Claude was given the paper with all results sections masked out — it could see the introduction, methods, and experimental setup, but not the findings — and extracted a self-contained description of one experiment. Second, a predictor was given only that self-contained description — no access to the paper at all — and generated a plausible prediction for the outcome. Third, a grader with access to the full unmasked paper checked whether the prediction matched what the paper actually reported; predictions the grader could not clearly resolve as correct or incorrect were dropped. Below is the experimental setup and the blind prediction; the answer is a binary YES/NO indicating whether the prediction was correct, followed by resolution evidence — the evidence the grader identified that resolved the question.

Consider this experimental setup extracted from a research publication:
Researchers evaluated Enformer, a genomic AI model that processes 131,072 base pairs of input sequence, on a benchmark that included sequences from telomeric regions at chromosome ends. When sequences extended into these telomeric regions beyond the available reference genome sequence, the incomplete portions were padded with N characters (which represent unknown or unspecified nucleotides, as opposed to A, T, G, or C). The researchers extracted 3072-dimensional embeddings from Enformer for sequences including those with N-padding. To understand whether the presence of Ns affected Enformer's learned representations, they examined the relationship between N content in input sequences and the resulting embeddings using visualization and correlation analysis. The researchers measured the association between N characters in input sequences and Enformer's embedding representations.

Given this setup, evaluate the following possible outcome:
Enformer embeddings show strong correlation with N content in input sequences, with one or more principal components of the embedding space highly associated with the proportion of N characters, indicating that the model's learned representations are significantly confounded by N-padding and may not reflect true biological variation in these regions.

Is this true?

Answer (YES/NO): NO